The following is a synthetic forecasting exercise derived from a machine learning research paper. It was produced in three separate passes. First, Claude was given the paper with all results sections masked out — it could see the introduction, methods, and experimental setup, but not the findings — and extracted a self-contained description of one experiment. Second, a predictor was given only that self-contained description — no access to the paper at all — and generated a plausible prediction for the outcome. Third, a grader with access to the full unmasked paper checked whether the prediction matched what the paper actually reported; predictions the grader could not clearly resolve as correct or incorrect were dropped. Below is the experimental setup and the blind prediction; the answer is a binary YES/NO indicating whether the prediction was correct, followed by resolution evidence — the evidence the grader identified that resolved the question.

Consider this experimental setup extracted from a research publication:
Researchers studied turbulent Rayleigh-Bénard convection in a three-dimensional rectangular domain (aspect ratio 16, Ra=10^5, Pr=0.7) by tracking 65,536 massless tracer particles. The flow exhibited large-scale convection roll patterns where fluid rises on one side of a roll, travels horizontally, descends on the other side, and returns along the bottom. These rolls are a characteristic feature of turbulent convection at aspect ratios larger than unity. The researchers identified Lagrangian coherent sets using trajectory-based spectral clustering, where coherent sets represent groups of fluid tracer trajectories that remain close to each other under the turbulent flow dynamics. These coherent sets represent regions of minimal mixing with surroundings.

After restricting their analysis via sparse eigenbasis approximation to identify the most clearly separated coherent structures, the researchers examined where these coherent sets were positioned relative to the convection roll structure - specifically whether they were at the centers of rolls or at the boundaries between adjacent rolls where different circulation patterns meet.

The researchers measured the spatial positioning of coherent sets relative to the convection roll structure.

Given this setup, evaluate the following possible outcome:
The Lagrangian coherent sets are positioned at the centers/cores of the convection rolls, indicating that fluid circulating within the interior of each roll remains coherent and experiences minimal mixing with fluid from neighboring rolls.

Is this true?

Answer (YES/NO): YES